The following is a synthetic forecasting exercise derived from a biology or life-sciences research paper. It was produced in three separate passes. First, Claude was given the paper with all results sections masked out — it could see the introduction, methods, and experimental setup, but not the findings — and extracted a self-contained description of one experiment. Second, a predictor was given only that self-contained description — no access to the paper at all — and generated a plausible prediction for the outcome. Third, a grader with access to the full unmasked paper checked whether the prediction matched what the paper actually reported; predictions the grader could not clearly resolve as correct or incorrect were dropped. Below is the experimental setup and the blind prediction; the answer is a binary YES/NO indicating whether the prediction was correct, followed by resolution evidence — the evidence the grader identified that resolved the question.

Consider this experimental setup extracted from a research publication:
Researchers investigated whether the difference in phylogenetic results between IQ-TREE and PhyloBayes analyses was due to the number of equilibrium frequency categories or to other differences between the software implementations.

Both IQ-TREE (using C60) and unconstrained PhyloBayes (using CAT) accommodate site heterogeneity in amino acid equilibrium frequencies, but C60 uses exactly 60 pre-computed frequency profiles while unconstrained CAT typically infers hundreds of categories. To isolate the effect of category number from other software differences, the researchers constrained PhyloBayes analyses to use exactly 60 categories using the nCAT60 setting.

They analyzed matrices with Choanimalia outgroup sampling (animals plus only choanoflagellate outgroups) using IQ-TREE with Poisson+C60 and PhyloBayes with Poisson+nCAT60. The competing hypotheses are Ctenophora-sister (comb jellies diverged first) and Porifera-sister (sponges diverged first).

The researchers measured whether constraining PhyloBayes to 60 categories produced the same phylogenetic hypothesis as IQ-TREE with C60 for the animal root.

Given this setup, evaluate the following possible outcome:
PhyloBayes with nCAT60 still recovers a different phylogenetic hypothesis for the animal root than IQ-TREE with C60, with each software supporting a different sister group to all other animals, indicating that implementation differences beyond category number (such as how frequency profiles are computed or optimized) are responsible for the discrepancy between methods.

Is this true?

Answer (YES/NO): NO